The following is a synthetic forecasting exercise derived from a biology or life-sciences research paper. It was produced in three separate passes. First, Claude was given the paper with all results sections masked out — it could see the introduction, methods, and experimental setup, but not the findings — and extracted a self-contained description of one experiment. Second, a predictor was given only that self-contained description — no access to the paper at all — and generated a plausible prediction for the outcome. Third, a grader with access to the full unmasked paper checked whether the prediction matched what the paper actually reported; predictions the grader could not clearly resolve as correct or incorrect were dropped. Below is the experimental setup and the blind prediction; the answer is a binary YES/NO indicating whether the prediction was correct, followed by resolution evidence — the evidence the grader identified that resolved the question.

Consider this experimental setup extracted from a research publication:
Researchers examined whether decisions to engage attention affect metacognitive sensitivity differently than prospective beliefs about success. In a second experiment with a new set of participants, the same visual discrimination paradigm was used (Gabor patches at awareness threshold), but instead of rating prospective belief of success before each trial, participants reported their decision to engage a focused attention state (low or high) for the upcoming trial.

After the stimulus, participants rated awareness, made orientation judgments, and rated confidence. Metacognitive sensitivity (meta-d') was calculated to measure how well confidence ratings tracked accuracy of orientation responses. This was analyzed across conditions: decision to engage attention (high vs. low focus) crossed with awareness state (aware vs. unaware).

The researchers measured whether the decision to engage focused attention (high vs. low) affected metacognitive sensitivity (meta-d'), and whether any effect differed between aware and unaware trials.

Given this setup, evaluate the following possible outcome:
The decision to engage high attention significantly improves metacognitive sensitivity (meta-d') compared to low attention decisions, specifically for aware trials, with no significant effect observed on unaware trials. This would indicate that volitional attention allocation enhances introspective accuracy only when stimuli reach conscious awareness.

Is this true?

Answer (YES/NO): YES